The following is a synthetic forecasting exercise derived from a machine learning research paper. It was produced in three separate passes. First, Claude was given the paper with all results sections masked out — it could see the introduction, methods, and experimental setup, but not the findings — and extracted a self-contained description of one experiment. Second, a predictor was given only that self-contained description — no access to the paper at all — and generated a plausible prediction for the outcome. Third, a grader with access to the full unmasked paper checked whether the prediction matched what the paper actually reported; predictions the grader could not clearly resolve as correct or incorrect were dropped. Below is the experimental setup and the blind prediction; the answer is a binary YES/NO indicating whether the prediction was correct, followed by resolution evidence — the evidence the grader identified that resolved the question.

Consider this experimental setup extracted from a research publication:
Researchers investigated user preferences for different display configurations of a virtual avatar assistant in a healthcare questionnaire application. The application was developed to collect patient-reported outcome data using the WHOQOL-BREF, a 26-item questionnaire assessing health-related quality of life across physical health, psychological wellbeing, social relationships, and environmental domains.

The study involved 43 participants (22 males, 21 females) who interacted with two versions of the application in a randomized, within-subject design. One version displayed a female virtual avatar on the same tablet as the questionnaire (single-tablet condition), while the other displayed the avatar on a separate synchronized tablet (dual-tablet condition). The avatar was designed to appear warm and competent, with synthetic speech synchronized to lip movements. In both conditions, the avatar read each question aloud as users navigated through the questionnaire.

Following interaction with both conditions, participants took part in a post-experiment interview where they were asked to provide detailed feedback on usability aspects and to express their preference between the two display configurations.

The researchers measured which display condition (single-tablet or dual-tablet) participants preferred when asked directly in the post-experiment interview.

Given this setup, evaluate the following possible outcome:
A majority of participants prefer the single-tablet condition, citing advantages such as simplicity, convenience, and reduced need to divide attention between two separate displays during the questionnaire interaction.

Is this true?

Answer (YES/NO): YES